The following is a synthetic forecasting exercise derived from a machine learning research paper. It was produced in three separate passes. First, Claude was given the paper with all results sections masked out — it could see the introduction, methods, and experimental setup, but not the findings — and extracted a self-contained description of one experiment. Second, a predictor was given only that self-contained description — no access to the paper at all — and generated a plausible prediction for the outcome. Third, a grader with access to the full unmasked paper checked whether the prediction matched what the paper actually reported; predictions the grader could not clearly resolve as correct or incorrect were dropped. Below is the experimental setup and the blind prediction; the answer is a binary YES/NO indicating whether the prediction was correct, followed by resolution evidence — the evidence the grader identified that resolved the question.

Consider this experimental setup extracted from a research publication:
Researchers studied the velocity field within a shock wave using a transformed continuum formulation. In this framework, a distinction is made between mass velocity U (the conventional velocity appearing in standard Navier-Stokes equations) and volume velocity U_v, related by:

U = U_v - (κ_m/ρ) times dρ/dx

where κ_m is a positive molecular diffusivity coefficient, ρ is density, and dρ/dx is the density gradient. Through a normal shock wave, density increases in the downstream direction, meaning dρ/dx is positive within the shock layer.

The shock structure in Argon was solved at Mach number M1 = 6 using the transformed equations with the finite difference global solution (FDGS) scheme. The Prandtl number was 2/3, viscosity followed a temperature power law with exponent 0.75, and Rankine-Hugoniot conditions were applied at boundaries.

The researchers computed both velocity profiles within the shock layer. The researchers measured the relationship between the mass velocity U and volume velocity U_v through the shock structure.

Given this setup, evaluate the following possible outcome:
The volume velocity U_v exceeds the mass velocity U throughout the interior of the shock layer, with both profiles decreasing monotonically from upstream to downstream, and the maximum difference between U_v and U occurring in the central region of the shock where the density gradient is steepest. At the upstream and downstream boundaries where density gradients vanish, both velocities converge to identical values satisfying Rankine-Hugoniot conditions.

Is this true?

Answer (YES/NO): NO